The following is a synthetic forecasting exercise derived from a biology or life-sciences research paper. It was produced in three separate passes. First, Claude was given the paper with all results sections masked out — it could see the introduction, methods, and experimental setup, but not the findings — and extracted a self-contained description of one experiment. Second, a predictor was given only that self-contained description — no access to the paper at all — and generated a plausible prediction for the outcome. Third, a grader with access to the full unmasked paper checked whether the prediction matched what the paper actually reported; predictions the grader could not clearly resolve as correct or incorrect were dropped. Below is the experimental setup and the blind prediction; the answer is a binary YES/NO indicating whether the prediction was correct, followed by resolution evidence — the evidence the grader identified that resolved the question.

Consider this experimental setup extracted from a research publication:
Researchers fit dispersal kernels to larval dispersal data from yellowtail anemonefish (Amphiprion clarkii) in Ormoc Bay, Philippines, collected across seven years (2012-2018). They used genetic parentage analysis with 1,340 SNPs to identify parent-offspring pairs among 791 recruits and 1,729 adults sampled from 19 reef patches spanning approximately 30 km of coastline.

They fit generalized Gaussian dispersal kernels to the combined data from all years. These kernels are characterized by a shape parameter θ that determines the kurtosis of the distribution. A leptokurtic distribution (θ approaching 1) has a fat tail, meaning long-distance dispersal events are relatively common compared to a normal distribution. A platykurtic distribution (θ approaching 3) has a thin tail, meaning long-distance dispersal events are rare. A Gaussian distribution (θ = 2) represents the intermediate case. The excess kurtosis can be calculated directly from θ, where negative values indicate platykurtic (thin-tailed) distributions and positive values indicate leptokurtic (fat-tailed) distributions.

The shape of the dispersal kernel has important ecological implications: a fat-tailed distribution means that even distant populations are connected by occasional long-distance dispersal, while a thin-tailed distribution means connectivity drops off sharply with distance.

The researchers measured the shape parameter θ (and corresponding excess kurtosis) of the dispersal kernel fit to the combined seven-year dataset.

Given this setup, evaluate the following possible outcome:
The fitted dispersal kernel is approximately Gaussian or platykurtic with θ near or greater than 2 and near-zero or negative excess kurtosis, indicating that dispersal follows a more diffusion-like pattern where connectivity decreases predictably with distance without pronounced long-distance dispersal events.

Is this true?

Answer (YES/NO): YES